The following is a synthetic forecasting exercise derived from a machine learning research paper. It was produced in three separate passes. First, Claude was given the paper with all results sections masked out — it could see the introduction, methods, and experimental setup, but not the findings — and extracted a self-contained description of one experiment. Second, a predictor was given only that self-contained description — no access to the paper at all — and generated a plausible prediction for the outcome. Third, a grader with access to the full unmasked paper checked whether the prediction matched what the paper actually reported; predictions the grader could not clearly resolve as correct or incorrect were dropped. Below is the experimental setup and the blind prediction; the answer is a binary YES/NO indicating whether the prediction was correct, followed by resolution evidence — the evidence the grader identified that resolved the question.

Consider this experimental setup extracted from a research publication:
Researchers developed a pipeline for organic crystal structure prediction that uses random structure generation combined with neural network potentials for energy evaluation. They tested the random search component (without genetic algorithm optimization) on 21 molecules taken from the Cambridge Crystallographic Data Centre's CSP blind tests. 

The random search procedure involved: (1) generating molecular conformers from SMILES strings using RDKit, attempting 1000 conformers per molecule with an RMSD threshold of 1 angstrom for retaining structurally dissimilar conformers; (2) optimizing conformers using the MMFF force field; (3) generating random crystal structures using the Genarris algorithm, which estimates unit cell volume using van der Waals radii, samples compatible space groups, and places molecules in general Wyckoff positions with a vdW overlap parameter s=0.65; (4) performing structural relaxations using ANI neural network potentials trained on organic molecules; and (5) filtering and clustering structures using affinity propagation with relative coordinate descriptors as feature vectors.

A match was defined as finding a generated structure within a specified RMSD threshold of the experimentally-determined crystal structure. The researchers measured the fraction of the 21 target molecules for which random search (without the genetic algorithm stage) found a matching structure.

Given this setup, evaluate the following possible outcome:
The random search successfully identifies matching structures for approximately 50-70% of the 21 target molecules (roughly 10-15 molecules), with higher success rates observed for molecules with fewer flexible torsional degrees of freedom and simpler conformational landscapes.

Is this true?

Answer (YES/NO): YES